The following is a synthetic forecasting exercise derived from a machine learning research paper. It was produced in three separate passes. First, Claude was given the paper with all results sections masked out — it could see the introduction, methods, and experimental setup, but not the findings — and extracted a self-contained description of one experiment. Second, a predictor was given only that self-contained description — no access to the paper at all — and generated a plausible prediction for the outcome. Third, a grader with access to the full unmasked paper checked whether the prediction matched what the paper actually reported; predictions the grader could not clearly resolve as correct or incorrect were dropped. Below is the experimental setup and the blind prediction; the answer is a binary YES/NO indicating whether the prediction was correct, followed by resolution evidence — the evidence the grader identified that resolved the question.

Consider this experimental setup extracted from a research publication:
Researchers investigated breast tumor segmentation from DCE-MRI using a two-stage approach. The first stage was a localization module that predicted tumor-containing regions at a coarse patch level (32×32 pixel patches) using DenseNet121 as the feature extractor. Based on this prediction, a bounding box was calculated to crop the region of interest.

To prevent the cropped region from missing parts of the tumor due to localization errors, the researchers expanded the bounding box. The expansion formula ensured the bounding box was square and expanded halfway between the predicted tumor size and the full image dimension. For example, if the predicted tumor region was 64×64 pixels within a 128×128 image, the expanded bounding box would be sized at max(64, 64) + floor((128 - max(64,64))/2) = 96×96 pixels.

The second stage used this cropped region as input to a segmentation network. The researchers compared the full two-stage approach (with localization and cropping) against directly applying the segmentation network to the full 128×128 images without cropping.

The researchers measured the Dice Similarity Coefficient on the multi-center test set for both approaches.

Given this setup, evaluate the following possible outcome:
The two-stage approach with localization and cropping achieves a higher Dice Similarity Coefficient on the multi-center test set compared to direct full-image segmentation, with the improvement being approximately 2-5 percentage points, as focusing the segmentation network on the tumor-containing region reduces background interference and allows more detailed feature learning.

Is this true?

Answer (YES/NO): NO